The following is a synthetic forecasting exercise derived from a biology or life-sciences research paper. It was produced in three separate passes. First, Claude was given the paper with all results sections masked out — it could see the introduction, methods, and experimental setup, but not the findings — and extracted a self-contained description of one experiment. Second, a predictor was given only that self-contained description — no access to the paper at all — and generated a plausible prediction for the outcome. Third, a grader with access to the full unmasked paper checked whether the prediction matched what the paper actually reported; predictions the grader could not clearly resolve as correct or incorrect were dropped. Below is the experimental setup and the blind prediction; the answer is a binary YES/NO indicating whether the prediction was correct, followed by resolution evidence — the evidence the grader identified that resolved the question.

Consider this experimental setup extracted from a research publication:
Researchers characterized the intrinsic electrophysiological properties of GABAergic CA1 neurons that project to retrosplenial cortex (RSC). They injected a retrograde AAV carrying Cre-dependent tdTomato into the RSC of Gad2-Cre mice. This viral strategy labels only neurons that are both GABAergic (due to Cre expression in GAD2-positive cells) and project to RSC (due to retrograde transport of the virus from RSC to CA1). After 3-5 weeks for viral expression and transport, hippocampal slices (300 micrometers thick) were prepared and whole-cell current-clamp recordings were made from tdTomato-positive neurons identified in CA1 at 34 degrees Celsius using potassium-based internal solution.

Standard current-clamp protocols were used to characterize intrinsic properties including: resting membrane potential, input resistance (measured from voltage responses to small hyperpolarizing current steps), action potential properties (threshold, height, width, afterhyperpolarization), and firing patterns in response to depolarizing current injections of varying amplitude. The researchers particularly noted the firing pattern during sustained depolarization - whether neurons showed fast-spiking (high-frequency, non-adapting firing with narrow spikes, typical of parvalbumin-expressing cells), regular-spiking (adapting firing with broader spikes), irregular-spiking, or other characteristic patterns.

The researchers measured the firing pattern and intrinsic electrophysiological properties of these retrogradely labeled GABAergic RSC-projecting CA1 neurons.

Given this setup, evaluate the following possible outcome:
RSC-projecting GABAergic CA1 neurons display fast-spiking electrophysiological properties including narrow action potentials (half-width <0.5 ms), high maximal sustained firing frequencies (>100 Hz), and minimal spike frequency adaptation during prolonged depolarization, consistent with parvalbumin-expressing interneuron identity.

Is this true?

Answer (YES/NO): NO